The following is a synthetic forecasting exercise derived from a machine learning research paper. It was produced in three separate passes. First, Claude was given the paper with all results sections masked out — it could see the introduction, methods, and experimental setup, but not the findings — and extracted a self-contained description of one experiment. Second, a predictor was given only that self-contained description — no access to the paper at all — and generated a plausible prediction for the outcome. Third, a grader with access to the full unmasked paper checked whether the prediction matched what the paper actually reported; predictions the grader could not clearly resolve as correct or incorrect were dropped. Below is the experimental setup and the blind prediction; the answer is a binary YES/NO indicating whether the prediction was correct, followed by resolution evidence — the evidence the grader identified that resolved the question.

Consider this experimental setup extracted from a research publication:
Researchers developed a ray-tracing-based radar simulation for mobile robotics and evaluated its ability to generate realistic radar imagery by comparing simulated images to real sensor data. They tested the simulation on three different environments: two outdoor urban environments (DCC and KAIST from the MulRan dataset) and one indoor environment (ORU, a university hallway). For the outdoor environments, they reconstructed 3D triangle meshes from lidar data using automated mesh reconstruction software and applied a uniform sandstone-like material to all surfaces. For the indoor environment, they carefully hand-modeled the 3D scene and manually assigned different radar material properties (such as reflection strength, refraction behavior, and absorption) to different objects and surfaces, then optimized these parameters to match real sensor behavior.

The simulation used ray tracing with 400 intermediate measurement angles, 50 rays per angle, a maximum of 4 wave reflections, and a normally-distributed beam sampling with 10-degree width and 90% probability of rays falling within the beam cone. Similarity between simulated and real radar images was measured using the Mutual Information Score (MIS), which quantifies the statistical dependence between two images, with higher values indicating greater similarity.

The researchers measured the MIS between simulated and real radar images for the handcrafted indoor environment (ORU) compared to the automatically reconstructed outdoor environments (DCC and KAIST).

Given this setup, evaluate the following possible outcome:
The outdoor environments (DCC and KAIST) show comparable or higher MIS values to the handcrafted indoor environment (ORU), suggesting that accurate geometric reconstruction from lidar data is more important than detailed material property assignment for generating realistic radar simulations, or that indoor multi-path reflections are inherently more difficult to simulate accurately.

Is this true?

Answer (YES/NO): NO